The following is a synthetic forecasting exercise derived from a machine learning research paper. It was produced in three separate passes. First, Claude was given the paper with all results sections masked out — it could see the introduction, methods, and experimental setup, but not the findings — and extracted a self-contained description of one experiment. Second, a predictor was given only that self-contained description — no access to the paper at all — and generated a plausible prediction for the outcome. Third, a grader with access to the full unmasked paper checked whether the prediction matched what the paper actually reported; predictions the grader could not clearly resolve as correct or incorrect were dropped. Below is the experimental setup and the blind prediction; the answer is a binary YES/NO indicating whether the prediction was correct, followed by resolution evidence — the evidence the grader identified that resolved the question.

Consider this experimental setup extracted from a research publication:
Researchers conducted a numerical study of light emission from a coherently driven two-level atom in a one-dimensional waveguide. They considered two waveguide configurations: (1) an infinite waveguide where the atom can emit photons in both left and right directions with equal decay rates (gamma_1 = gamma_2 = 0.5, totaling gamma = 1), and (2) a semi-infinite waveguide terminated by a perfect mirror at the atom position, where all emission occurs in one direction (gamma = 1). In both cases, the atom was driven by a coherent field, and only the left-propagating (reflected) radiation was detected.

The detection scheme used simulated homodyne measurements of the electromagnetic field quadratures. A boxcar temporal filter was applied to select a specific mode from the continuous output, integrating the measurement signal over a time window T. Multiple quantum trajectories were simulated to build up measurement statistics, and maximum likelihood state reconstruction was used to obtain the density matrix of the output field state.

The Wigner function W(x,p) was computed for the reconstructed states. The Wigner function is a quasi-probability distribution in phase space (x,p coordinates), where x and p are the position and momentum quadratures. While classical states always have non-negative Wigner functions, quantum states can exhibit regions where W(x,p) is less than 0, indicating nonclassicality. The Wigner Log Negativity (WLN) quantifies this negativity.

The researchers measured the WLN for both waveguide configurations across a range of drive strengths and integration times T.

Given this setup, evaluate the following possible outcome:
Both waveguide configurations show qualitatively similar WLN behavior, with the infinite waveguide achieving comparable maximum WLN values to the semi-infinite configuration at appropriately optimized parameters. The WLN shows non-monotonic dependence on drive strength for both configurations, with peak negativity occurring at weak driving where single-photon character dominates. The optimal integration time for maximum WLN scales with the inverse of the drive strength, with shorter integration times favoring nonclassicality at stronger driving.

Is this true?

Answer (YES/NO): NO